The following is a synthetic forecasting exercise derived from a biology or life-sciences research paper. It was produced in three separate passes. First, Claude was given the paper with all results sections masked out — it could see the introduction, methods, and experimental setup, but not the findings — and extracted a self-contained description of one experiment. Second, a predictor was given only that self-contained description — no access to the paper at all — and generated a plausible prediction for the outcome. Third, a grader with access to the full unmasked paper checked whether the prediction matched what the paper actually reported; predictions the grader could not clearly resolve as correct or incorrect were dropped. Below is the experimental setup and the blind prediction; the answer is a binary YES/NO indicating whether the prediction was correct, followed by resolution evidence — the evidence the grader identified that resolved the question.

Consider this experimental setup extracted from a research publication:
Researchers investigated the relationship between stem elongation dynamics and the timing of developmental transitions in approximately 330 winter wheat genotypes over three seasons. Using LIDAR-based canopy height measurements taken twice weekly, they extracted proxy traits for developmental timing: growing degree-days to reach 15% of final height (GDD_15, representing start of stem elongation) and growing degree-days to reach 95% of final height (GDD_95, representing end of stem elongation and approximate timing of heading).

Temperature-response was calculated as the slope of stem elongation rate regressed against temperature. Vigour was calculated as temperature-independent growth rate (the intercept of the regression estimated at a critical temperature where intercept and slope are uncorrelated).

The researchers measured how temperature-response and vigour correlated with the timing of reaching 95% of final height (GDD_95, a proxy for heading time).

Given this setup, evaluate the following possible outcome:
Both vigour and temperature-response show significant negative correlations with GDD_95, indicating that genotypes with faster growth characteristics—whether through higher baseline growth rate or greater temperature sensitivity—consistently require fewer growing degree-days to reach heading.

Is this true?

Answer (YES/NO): NO